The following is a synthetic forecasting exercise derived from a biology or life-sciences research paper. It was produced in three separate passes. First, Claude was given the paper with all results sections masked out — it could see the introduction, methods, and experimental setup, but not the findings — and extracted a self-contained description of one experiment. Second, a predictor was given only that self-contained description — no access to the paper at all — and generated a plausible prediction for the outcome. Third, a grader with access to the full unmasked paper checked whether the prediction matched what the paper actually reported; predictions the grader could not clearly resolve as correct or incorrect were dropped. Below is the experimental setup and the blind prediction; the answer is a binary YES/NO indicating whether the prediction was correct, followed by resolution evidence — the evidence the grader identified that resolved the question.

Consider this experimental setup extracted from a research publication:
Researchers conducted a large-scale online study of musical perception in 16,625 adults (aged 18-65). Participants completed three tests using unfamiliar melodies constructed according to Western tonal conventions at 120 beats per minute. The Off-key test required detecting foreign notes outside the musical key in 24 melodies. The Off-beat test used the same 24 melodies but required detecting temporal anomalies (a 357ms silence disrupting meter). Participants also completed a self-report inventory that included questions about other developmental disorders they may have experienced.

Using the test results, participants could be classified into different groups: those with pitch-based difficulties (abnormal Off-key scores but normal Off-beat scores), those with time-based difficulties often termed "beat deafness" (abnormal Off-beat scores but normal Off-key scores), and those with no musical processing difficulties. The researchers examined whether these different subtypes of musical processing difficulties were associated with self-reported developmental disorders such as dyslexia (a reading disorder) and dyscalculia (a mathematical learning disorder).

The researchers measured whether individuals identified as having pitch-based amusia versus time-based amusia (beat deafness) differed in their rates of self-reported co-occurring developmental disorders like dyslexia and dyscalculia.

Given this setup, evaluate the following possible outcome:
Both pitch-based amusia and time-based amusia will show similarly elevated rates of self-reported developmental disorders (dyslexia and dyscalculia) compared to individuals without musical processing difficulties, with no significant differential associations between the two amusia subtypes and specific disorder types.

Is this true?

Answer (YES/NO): NO